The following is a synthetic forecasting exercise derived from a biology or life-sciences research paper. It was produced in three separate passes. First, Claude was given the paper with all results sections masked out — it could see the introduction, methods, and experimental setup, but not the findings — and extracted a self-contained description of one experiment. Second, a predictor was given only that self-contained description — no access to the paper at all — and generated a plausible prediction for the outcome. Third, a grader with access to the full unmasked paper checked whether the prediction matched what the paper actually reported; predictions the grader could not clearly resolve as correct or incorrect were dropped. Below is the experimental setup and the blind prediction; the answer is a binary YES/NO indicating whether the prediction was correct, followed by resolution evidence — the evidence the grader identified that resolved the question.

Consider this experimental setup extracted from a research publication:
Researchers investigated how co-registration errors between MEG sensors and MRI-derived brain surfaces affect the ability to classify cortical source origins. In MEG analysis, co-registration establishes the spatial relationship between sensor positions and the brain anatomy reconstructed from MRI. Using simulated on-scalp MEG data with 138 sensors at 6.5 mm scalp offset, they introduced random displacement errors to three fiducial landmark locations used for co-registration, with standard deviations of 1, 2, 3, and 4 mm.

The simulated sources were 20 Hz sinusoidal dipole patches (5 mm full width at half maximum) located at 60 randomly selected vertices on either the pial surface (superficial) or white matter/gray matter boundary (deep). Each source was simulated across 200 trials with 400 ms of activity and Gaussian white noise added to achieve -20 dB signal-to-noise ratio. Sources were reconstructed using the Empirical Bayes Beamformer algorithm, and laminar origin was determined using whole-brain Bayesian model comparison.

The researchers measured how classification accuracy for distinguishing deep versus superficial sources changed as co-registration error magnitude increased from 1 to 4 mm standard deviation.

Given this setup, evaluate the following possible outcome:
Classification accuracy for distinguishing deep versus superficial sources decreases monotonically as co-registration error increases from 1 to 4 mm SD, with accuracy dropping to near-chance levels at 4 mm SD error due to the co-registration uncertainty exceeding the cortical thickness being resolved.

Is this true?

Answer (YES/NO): YES